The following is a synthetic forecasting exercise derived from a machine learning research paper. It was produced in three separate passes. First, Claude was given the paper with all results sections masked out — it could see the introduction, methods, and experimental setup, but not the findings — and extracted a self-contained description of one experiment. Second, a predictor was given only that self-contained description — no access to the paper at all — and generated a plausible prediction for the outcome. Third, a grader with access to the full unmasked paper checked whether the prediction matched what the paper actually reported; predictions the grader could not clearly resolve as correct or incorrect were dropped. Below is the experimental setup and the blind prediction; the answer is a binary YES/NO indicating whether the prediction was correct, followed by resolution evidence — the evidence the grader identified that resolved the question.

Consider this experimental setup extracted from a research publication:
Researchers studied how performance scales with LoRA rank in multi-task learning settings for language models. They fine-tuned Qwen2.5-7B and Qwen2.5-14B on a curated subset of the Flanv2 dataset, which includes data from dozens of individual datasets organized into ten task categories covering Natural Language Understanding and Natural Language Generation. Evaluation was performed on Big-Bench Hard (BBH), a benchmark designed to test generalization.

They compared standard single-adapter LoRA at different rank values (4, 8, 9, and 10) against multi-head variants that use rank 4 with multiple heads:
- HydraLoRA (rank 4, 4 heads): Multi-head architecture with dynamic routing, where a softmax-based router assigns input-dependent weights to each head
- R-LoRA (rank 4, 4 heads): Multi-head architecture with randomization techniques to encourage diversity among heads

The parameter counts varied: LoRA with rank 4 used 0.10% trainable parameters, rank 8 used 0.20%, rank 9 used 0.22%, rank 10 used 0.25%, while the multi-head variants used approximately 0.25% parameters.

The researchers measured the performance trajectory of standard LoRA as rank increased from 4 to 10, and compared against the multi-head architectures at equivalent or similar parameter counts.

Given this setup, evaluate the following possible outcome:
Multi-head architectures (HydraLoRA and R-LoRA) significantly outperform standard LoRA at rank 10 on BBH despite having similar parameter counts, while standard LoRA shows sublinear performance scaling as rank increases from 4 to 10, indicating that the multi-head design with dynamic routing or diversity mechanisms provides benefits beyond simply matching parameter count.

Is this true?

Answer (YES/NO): NO